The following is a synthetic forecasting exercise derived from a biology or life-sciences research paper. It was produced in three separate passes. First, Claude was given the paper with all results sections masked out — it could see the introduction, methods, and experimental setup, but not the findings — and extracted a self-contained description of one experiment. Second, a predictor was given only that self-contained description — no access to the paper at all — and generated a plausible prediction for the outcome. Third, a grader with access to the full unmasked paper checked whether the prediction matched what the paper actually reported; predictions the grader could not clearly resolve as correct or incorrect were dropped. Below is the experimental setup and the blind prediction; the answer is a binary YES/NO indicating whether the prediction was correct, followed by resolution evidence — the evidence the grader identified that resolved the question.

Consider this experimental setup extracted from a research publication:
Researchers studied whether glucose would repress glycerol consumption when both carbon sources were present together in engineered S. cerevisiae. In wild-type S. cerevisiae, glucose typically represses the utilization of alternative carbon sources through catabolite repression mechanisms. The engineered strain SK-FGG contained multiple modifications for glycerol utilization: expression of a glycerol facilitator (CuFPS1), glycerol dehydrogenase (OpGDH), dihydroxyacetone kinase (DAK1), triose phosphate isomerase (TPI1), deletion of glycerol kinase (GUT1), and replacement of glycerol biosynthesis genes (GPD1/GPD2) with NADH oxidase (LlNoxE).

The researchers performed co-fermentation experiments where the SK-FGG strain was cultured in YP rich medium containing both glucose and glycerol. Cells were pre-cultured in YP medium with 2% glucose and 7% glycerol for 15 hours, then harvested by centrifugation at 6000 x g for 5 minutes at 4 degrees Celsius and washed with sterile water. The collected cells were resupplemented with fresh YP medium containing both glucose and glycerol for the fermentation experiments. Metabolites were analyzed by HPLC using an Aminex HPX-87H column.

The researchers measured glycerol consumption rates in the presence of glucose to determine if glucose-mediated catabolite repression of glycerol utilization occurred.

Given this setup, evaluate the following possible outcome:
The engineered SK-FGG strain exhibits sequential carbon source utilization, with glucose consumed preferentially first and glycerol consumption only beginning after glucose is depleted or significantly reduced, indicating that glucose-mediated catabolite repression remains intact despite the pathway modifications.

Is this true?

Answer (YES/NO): NO